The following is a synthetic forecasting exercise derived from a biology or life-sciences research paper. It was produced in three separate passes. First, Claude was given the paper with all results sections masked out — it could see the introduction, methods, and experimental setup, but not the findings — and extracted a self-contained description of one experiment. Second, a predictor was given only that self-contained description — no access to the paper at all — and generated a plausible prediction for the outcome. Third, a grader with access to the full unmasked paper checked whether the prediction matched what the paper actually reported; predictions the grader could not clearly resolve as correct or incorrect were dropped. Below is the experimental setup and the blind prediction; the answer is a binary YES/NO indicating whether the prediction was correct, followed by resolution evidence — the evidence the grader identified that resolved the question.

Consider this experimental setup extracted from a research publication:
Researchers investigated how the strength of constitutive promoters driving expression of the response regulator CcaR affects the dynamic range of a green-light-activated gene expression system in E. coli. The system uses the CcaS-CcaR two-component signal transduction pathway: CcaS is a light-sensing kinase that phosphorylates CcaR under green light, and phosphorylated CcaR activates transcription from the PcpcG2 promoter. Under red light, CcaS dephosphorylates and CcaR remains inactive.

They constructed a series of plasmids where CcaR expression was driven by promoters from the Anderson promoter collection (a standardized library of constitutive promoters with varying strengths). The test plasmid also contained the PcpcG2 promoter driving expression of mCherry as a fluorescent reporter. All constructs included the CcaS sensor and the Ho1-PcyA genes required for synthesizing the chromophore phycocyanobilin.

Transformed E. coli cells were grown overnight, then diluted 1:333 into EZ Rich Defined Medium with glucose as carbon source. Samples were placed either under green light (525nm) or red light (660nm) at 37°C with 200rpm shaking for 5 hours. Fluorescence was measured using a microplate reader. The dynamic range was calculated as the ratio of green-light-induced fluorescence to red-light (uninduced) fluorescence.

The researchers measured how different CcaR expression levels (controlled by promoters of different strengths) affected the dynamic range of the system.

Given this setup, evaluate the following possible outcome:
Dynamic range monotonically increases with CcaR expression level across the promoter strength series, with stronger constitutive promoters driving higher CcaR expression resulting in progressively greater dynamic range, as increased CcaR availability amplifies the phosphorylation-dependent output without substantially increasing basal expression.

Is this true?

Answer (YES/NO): NO